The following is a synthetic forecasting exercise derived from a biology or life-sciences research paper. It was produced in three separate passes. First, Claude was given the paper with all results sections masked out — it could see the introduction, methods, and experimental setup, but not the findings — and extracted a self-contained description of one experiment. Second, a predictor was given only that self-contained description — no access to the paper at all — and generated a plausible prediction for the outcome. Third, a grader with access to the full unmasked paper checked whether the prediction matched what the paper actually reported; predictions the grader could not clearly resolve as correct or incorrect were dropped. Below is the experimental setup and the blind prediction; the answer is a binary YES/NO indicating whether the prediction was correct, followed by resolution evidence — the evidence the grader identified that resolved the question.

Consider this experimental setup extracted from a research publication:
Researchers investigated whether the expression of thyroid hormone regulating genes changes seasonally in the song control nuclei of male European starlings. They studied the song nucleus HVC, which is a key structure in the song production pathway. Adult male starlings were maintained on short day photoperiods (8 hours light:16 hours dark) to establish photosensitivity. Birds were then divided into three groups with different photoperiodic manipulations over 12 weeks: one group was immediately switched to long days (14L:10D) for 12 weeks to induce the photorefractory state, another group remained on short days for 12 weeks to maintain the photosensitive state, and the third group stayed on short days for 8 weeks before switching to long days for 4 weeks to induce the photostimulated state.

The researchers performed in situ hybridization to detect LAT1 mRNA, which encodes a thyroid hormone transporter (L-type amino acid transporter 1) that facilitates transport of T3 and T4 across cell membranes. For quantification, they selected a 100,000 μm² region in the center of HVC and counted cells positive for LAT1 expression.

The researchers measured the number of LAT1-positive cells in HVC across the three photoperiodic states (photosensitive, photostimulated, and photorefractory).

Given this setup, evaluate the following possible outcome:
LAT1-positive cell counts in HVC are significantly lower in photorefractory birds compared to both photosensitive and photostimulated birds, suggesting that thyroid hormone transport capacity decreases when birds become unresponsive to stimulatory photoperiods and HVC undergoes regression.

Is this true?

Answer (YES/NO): NO